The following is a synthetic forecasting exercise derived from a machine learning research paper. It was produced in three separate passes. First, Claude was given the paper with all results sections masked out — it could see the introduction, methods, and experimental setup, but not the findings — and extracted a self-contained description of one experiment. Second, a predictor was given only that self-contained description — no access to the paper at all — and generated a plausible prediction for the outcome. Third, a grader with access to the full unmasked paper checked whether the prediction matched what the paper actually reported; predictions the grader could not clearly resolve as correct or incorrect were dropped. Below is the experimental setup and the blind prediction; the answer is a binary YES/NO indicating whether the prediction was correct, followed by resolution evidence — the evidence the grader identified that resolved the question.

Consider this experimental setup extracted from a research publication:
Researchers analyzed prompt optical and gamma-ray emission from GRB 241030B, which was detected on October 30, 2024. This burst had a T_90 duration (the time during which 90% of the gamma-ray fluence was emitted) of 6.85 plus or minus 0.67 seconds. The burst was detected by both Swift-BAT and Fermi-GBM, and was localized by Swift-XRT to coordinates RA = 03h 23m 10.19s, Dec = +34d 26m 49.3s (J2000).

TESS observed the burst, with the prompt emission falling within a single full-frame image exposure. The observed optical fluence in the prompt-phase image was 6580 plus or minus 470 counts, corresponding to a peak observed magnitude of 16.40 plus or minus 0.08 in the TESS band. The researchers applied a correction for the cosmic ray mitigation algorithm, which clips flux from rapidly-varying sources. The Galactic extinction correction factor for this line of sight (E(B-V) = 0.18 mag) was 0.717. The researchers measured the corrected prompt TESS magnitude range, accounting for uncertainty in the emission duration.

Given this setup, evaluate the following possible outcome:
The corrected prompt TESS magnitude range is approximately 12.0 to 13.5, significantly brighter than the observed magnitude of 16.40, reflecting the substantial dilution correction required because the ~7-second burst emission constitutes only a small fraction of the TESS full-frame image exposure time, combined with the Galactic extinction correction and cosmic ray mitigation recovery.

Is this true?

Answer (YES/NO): NO